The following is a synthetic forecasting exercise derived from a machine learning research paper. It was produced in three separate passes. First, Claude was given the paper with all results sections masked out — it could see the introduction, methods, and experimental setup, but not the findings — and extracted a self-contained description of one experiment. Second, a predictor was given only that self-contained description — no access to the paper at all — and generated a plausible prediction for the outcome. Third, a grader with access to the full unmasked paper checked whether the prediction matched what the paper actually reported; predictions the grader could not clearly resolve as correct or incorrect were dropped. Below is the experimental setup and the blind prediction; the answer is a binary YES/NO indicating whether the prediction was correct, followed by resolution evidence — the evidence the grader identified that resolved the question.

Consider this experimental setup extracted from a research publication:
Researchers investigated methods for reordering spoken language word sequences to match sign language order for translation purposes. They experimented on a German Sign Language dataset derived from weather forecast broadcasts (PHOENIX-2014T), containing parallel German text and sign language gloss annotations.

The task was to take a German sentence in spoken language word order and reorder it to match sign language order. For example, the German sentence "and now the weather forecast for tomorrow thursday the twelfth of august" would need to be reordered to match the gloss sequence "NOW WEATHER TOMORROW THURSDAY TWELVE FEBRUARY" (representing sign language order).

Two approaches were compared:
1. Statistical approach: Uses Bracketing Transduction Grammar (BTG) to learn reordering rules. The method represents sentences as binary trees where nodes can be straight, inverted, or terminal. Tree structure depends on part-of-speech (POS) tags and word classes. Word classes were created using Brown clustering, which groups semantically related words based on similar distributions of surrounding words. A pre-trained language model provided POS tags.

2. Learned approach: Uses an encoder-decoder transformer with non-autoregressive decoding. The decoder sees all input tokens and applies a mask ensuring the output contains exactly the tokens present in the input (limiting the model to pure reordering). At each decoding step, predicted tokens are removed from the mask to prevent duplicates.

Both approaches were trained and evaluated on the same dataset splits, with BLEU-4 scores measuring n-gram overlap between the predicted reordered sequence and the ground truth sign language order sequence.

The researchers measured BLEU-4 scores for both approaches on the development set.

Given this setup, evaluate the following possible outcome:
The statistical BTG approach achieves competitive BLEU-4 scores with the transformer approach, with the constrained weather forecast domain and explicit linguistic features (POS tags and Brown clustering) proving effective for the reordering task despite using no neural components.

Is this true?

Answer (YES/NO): NO